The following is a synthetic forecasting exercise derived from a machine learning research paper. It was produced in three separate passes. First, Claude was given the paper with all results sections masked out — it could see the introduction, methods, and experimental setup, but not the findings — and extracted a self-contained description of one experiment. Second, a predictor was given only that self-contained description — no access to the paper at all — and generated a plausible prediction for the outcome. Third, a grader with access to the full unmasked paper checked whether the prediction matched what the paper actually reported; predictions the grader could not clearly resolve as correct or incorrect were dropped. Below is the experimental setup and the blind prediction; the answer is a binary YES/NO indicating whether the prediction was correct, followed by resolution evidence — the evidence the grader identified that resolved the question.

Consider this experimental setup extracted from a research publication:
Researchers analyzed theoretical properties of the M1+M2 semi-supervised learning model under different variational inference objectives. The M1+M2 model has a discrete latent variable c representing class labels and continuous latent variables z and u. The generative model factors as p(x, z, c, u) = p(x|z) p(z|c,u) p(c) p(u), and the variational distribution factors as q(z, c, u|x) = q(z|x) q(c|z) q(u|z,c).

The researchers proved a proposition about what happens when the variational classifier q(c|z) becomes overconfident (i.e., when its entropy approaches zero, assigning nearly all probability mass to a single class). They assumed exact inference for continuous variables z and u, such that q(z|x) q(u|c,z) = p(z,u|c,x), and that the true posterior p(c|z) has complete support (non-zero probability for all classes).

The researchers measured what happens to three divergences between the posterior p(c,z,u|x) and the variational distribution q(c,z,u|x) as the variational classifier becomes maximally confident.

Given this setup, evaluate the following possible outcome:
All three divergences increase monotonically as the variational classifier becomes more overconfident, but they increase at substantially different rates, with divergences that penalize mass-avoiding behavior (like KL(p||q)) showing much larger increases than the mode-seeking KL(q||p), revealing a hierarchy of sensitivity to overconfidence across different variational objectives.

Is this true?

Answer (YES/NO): NO